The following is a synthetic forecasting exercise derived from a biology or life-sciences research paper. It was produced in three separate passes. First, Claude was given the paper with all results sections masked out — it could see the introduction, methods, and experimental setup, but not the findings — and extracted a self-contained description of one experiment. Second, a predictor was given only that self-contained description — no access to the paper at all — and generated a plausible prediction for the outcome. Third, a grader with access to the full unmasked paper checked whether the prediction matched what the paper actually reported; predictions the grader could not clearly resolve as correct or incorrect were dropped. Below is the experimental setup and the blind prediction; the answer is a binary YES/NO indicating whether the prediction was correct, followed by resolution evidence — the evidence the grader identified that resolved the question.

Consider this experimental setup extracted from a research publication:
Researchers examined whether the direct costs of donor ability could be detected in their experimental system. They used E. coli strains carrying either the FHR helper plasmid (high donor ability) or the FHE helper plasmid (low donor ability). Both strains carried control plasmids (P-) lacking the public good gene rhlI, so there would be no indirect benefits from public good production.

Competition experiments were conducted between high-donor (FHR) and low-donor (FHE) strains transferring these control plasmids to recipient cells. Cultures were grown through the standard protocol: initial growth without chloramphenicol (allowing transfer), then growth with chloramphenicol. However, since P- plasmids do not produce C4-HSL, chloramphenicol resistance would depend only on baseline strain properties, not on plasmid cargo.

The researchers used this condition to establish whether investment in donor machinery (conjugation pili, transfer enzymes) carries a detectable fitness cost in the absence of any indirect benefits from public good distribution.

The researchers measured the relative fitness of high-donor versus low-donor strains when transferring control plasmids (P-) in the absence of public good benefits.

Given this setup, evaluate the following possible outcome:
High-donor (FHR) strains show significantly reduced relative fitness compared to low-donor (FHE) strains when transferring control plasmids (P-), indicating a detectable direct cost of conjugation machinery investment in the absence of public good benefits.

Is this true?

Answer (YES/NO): YES